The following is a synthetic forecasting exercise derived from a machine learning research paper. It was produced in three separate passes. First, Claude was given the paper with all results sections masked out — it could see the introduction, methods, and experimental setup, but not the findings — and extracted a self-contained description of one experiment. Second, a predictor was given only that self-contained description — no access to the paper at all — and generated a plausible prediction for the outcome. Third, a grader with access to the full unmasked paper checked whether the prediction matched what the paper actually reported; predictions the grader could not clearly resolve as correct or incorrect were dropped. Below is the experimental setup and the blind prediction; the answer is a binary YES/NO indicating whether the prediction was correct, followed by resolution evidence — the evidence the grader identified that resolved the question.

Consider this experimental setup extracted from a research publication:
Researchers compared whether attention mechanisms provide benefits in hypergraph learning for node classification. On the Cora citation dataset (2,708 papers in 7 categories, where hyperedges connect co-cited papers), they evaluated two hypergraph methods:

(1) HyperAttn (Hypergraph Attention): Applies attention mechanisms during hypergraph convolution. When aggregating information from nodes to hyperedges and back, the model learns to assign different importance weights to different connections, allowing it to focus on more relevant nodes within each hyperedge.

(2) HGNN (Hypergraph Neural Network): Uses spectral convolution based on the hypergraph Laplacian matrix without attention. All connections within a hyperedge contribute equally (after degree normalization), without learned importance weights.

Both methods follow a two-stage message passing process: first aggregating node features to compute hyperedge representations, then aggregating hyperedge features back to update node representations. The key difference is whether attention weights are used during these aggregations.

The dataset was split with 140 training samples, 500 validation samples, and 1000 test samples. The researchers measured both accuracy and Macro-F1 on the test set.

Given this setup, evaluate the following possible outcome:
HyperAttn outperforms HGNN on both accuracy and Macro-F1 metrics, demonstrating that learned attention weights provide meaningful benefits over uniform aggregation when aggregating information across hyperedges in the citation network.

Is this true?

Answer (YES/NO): NO